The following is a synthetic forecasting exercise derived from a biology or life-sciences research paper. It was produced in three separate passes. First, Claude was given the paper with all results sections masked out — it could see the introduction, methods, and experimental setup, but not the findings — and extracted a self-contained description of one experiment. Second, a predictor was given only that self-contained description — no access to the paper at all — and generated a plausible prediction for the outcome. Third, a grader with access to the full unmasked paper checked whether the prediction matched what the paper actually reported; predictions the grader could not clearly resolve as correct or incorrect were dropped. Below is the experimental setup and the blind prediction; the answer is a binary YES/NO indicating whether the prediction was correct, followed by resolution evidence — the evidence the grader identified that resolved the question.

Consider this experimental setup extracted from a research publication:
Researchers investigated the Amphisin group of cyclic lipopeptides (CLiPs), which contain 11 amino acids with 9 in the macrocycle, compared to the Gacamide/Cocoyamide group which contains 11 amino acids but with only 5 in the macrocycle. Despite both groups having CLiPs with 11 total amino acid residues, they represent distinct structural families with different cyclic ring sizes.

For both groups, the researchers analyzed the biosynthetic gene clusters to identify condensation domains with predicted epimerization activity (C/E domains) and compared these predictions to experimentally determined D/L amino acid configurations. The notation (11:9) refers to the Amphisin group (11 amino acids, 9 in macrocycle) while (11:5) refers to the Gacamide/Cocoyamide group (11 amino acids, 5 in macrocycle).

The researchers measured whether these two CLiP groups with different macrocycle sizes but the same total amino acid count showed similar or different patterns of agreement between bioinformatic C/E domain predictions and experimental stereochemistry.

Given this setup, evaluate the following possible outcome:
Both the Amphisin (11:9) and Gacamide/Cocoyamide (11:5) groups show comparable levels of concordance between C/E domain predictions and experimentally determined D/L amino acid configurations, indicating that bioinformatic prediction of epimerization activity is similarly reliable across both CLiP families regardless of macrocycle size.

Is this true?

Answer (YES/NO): YES